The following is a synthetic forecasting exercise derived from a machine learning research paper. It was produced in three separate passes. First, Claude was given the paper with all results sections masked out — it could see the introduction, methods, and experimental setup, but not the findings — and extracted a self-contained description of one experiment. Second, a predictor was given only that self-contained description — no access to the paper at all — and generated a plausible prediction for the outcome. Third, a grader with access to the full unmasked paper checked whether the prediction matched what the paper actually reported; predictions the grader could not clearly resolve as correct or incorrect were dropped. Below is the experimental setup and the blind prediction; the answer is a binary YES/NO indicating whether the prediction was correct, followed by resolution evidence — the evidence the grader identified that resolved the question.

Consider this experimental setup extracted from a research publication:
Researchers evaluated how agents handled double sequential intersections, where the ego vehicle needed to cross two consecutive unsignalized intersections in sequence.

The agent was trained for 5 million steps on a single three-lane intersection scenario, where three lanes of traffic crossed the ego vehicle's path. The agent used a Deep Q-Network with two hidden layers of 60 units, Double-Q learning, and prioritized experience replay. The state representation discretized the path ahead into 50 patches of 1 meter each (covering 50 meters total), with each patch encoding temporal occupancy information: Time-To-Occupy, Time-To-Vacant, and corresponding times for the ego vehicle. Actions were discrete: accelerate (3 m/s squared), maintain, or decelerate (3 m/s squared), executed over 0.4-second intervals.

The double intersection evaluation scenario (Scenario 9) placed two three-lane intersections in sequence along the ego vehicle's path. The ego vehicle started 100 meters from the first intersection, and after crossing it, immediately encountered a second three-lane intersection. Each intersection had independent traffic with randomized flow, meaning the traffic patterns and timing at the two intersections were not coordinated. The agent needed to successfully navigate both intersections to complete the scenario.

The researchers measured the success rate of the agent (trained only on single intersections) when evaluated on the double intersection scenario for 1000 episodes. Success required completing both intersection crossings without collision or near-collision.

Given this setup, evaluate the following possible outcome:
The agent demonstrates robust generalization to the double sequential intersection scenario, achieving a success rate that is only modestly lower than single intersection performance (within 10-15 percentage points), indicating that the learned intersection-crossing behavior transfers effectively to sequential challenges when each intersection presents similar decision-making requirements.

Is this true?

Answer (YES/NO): NO